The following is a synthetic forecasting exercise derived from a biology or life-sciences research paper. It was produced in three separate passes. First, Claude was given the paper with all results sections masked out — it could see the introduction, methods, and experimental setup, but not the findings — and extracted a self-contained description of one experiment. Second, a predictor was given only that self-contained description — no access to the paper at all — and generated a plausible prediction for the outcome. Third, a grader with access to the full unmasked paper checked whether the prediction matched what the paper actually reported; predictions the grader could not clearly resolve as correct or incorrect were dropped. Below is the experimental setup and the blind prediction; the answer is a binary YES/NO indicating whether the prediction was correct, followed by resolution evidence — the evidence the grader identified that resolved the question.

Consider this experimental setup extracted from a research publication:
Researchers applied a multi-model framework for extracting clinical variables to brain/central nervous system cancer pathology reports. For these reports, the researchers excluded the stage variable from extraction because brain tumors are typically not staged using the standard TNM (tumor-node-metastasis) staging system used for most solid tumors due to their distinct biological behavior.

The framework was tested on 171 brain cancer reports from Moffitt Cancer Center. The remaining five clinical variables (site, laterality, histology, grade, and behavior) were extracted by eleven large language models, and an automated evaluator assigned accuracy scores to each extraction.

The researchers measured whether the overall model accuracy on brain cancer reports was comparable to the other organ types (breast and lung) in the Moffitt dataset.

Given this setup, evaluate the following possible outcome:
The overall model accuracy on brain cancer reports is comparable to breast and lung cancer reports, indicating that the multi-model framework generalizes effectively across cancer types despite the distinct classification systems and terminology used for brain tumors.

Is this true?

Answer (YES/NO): YES